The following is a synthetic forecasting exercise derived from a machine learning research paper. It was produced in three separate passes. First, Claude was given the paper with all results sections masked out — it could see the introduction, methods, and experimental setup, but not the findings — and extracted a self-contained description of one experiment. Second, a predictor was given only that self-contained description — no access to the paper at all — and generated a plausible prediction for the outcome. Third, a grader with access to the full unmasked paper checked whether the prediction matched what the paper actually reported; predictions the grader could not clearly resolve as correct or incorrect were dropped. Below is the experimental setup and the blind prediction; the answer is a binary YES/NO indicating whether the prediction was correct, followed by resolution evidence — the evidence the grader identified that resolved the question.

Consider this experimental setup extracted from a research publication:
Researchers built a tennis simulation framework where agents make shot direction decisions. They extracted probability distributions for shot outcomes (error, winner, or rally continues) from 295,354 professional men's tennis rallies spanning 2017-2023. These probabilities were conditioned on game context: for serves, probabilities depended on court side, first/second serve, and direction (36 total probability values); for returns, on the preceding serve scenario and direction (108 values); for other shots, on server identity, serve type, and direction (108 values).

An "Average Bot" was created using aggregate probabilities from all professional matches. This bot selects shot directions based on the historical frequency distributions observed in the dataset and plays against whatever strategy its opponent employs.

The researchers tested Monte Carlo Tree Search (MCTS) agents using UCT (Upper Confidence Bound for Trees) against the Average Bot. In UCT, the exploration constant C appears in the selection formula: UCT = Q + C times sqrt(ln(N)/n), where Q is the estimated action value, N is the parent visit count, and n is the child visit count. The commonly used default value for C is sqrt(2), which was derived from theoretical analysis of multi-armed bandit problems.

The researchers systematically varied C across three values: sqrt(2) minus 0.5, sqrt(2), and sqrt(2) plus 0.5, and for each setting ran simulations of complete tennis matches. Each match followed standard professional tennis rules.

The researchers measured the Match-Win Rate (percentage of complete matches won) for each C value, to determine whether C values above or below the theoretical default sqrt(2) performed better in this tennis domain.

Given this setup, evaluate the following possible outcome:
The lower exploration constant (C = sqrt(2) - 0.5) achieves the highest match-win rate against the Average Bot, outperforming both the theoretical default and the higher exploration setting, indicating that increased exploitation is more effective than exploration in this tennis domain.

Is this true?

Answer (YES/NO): NO